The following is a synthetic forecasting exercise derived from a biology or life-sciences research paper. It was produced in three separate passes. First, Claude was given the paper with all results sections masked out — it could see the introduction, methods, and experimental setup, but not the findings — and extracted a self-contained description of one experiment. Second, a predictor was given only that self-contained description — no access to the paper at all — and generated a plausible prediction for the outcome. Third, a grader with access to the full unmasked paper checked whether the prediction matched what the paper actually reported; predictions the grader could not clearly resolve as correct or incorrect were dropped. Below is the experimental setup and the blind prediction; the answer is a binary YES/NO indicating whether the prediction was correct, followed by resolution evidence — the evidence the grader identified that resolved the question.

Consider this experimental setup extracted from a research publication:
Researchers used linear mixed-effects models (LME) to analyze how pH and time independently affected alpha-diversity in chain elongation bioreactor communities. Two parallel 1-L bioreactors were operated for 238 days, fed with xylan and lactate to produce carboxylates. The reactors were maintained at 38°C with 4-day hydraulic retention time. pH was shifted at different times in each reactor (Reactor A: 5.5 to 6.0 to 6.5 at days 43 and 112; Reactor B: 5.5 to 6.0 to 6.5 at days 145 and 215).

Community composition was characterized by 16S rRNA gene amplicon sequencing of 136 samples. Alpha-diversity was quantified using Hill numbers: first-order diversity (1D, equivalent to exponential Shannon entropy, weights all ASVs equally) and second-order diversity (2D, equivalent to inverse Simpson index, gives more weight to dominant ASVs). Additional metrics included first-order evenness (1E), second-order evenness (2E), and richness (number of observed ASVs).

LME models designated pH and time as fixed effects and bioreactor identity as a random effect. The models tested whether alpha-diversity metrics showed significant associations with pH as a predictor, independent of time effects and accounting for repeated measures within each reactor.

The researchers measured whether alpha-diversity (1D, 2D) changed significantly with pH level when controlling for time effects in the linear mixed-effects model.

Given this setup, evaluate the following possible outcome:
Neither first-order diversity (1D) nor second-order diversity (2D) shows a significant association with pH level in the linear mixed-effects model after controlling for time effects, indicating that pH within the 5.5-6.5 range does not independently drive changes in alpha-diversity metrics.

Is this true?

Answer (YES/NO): NO